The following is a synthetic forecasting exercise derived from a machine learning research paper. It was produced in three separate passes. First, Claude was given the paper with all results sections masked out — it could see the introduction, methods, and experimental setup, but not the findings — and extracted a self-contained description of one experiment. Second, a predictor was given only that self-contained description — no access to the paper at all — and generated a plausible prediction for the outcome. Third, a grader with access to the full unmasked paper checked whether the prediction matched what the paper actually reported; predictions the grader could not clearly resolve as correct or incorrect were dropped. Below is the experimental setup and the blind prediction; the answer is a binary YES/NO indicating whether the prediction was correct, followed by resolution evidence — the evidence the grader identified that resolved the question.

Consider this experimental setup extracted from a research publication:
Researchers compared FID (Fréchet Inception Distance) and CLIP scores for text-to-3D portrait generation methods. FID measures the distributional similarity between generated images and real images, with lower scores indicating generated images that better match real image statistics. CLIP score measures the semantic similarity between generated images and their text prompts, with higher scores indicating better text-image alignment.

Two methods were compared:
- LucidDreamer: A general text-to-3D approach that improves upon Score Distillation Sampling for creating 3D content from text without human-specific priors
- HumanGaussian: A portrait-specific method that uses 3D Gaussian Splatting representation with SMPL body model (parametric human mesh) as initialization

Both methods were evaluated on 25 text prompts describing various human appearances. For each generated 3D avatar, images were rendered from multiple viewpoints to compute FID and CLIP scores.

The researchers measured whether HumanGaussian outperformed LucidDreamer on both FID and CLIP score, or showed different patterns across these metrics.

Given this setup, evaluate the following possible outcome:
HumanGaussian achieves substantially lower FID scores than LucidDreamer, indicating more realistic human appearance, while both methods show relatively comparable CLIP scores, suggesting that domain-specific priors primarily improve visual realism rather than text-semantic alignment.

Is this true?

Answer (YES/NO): NO